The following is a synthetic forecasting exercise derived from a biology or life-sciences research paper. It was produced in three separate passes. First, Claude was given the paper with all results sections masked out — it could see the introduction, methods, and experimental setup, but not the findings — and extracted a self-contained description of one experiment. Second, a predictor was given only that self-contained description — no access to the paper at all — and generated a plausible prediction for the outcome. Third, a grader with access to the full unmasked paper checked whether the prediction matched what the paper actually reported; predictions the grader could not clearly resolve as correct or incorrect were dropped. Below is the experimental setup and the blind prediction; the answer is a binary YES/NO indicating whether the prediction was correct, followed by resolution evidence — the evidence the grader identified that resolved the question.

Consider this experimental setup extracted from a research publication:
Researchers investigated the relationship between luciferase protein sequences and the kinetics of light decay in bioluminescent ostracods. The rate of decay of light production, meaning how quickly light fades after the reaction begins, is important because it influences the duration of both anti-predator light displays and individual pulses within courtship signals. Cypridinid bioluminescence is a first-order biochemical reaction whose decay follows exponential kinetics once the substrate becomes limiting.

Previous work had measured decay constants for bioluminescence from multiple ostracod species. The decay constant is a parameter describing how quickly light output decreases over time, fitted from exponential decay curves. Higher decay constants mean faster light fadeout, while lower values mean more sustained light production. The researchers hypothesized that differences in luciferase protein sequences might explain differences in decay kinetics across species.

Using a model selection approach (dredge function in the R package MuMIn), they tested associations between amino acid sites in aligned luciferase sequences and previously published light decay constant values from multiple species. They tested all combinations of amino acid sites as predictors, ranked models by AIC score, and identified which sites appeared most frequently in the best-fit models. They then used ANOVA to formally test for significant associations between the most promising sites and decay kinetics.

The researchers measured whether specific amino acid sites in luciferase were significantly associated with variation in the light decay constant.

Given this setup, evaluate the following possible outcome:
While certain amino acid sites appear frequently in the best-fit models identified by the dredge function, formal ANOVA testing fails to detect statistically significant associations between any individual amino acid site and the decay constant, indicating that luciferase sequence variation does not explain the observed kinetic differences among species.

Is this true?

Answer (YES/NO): NO